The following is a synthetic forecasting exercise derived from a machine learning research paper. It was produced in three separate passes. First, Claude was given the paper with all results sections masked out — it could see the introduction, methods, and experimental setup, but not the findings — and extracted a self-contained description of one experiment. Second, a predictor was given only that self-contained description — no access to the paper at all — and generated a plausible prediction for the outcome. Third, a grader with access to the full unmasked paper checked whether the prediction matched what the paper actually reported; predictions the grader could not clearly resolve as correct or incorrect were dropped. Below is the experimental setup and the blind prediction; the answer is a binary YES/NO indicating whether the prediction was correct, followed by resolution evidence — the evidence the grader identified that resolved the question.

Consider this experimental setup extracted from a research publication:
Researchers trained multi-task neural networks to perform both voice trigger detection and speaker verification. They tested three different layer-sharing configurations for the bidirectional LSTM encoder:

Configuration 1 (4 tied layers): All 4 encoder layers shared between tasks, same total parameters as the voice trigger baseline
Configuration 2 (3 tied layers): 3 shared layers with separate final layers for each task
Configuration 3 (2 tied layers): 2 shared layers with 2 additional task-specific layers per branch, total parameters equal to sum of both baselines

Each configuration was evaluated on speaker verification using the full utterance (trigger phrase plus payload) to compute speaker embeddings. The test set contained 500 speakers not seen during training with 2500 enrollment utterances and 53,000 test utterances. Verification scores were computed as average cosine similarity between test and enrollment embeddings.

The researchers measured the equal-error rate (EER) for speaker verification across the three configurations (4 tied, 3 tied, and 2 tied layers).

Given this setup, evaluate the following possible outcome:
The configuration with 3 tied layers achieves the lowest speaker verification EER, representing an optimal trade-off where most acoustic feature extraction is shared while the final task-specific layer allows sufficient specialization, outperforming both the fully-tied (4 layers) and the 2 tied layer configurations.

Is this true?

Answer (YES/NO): NO